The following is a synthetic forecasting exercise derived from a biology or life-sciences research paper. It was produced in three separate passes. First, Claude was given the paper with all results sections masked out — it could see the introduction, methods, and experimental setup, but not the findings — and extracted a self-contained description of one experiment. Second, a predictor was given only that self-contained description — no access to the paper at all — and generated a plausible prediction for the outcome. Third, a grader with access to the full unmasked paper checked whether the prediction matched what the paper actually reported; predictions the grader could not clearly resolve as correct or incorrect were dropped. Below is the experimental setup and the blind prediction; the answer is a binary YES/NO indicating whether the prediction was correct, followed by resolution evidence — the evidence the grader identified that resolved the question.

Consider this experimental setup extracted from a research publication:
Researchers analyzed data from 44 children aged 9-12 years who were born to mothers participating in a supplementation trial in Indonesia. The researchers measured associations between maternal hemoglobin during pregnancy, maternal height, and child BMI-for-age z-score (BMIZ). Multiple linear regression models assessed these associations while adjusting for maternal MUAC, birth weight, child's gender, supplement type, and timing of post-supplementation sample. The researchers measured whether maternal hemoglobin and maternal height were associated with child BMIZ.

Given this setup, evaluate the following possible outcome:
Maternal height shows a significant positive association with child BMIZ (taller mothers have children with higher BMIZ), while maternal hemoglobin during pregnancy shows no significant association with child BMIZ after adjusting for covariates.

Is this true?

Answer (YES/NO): NO